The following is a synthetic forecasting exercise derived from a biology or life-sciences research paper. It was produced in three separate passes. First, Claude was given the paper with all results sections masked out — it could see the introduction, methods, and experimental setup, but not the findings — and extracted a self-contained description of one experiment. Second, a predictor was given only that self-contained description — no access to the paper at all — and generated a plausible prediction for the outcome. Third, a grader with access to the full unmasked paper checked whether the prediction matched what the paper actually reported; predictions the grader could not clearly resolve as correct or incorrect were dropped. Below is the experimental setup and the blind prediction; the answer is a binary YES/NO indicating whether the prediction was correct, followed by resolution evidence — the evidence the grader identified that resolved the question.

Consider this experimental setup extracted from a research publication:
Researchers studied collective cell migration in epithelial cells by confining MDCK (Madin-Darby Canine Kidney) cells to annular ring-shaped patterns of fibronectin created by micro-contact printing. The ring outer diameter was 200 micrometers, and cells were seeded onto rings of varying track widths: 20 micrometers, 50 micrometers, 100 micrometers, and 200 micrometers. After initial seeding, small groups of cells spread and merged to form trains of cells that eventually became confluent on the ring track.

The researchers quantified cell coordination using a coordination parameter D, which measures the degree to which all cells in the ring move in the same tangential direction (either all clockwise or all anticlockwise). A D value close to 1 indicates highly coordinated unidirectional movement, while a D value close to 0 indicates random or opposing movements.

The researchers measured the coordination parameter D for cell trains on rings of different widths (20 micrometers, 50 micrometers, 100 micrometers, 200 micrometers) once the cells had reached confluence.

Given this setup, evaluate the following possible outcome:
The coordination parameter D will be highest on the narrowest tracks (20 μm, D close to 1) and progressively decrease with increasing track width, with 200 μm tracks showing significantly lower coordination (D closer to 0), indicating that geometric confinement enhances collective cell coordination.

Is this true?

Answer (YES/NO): NO